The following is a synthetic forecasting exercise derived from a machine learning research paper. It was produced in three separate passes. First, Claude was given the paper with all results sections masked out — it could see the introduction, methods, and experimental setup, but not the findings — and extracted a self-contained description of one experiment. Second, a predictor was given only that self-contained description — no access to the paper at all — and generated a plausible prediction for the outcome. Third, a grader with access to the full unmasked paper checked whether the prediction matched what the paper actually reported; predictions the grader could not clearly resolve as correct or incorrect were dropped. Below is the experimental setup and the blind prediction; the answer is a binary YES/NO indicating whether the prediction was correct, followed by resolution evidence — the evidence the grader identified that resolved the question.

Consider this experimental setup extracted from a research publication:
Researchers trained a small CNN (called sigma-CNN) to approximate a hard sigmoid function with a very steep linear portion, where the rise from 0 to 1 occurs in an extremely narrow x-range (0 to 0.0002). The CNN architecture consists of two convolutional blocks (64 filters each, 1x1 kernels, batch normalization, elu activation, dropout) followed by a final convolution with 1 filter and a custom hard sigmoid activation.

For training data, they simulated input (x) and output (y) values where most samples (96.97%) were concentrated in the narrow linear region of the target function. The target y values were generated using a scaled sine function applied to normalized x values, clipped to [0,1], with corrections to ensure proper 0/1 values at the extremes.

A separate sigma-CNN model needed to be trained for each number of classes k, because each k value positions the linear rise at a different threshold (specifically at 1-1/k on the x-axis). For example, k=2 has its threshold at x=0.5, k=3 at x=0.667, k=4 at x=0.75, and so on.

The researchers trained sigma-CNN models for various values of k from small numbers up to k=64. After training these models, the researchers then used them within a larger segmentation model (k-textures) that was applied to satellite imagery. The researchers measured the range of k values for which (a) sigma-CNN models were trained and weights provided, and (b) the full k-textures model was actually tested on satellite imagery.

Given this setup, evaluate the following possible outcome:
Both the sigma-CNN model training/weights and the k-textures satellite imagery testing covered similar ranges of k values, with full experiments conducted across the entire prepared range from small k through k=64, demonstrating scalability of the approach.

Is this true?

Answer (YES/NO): NO